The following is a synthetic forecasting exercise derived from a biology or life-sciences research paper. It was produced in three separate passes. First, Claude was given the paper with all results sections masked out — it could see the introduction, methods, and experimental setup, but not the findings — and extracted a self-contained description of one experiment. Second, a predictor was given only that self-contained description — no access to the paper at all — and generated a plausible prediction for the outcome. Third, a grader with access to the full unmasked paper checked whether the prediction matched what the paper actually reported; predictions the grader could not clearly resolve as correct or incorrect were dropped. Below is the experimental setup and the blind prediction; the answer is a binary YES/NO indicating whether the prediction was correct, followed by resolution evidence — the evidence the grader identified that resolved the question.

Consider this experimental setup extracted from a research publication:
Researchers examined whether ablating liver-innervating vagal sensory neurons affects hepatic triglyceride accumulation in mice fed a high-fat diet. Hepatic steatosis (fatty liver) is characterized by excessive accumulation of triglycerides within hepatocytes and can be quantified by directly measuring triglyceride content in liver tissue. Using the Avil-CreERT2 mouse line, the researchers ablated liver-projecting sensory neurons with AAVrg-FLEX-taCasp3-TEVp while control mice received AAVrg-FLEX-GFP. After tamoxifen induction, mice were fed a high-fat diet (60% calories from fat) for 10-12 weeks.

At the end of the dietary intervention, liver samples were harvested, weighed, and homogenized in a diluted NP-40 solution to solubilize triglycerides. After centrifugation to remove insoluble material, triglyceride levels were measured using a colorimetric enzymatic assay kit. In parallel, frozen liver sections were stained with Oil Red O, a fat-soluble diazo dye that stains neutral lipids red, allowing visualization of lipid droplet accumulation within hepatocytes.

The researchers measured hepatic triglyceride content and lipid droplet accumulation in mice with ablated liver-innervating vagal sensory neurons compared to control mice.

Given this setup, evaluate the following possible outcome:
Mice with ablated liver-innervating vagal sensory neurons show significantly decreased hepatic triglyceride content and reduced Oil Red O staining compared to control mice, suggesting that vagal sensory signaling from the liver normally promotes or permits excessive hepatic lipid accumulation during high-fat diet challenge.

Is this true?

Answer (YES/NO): YES